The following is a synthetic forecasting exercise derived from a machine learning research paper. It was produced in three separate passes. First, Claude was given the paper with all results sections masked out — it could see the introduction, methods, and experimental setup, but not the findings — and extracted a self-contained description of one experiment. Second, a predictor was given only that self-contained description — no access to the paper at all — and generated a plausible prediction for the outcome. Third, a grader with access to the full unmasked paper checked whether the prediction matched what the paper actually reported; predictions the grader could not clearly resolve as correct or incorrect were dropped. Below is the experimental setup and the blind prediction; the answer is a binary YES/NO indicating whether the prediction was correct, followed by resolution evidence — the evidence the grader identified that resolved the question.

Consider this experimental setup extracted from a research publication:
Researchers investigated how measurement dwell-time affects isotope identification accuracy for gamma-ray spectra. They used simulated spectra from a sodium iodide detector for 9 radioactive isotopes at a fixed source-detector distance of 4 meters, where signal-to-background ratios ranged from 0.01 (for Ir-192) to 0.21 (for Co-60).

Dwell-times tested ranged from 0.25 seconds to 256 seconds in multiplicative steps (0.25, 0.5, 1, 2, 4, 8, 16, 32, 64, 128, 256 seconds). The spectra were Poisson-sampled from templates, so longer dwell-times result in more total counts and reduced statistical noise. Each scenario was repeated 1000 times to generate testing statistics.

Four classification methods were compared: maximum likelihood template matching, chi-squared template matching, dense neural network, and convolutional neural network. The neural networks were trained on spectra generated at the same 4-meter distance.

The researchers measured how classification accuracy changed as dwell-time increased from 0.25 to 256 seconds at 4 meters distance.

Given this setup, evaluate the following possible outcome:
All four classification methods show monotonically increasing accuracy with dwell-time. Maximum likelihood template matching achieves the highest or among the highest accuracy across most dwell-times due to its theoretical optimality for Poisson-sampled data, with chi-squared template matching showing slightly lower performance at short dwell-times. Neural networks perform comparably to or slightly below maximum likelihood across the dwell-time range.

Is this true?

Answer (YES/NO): NO